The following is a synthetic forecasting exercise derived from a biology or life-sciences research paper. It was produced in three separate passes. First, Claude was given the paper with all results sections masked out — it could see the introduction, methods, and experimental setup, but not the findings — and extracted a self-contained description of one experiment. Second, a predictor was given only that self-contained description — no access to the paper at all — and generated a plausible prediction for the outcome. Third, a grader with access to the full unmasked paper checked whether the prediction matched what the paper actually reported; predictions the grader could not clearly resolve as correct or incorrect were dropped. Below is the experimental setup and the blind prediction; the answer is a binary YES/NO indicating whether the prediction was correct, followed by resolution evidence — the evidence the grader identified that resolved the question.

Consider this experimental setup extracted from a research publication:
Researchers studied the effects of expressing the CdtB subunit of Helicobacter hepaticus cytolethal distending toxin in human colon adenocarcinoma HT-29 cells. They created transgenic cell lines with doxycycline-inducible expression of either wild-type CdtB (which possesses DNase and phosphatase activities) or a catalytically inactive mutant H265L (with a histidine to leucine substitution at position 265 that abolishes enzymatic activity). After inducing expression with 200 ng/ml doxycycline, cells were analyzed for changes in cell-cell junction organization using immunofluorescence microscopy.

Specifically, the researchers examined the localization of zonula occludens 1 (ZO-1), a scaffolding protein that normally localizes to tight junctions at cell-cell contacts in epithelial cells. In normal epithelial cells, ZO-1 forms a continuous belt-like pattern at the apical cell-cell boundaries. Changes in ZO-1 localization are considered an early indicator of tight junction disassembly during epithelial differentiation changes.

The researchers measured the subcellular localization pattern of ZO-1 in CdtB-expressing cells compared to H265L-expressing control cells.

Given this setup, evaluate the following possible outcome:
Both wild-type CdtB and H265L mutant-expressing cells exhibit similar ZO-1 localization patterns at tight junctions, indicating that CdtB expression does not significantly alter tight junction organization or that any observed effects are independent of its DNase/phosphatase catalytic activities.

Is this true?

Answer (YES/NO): NO